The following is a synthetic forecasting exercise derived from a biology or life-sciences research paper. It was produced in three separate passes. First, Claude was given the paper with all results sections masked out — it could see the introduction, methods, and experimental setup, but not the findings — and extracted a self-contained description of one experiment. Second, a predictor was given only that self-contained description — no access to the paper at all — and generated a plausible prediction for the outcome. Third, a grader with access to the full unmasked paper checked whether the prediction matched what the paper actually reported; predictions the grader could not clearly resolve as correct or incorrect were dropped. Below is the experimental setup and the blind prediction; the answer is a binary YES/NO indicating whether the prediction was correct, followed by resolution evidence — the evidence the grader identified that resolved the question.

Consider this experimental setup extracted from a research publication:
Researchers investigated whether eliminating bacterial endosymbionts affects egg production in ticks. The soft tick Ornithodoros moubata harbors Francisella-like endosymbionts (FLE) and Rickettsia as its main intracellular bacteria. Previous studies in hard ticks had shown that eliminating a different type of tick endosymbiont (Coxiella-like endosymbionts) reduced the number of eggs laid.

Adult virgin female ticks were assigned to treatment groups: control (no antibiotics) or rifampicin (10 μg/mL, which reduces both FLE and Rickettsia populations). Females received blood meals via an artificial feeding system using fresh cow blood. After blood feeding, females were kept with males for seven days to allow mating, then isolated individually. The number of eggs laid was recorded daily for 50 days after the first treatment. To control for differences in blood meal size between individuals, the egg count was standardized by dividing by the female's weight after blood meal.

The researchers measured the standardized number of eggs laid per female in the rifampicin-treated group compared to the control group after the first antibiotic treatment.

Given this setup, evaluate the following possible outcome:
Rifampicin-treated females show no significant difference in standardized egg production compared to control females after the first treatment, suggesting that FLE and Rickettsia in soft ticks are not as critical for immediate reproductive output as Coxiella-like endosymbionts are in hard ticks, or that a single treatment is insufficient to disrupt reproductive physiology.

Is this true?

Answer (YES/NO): YES